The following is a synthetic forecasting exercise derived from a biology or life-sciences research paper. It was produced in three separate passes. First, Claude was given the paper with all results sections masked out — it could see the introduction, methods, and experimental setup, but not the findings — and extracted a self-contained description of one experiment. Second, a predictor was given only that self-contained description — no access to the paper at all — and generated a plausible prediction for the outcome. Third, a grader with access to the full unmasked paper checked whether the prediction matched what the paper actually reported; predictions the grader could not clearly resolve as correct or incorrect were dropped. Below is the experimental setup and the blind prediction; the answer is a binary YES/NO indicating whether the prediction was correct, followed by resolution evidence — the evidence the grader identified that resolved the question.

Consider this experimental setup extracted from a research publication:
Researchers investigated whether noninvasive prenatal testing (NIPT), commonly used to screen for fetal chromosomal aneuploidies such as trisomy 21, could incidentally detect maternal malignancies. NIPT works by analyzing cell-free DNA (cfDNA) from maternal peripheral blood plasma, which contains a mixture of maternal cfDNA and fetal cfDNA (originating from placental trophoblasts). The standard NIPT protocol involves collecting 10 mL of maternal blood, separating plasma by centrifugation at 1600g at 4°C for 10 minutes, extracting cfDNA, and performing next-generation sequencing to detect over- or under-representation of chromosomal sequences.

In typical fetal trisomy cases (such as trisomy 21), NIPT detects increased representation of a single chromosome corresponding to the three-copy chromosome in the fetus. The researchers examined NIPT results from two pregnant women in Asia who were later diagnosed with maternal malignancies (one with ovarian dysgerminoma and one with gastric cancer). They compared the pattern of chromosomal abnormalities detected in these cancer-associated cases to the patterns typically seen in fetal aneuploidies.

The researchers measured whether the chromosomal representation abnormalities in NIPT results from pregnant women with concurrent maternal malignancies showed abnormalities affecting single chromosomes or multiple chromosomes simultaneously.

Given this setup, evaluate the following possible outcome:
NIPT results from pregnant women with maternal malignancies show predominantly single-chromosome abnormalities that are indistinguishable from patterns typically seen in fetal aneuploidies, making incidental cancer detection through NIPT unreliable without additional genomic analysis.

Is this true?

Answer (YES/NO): NO